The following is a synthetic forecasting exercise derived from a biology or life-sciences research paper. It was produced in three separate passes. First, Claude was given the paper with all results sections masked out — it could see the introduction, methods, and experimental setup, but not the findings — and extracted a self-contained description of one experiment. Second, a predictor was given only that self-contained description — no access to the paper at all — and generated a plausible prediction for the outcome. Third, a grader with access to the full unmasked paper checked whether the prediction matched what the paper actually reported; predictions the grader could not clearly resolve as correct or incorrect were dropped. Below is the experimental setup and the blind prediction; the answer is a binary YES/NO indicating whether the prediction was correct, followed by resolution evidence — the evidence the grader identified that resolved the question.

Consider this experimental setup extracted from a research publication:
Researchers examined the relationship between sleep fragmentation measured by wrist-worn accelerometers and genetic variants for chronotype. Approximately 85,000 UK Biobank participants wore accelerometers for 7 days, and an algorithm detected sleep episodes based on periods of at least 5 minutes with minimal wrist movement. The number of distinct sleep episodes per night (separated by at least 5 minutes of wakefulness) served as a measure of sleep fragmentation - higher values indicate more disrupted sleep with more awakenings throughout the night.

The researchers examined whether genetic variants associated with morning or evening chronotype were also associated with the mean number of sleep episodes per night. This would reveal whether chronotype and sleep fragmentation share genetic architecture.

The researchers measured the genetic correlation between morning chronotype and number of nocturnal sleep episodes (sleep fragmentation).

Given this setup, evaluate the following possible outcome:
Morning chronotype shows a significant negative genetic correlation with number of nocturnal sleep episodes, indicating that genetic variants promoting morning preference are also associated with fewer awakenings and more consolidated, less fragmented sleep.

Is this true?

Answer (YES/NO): NO